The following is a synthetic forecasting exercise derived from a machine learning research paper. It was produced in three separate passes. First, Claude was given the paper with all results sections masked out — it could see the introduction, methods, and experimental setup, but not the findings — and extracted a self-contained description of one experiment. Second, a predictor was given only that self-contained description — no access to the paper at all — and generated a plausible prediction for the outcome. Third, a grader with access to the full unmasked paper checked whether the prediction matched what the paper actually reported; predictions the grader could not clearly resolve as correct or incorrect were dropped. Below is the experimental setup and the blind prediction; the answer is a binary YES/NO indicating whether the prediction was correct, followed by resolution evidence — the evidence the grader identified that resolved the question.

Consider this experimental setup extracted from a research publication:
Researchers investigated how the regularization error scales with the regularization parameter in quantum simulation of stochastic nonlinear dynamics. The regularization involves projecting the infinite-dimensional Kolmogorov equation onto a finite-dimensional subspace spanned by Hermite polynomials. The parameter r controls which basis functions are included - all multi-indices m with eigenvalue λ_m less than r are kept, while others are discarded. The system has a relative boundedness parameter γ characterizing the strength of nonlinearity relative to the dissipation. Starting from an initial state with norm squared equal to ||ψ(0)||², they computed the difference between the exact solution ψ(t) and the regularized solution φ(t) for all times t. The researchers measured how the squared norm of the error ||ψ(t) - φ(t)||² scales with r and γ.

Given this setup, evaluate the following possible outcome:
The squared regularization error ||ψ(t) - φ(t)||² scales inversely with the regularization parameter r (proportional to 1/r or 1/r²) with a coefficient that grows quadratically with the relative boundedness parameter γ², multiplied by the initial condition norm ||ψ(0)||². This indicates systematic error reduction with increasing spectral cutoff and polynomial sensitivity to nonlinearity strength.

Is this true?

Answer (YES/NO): YES